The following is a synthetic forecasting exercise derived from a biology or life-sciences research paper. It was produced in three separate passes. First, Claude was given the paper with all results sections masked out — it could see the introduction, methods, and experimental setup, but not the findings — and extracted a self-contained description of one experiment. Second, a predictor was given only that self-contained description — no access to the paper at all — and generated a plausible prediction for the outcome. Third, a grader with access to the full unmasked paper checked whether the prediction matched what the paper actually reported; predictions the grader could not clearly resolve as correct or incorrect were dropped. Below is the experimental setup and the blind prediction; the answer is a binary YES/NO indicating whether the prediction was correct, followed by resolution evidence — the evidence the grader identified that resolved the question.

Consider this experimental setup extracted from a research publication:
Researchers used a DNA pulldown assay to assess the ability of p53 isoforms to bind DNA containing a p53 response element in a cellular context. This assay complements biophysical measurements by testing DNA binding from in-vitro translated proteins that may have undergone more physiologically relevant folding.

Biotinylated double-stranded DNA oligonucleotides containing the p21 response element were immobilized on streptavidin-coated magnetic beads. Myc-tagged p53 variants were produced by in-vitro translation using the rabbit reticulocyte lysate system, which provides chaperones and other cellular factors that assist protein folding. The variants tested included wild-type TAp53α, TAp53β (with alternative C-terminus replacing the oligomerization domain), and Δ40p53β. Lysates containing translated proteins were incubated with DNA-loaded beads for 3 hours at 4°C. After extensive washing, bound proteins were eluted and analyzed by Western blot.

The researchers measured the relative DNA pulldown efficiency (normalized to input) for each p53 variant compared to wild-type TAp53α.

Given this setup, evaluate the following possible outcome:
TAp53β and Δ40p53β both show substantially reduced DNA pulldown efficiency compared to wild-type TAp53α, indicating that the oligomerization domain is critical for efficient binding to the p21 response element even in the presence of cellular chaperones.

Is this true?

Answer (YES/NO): YES